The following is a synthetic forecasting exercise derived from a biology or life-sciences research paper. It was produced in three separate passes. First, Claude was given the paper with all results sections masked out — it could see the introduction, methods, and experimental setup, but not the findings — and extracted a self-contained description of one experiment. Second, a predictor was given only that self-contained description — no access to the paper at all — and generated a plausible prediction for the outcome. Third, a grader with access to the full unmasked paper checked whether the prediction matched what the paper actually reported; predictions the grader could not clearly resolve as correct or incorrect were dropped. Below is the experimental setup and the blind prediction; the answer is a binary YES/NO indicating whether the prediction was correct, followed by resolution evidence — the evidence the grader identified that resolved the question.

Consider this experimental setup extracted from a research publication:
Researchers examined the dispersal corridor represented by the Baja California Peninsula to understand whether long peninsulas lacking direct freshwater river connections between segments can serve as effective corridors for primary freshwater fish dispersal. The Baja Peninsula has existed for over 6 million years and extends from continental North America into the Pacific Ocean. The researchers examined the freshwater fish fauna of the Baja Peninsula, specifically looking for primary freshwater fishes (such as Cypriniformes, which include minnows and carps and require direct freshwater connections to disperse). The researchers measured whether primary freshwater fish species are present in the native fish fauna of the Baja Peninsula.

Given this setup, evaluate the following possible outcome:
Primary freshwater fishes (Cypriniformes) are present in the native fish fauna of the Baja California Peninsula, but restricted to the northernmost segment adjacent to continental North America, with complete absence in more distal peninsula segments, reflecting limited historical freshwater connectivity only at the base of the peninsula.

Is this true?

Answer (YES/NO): NO